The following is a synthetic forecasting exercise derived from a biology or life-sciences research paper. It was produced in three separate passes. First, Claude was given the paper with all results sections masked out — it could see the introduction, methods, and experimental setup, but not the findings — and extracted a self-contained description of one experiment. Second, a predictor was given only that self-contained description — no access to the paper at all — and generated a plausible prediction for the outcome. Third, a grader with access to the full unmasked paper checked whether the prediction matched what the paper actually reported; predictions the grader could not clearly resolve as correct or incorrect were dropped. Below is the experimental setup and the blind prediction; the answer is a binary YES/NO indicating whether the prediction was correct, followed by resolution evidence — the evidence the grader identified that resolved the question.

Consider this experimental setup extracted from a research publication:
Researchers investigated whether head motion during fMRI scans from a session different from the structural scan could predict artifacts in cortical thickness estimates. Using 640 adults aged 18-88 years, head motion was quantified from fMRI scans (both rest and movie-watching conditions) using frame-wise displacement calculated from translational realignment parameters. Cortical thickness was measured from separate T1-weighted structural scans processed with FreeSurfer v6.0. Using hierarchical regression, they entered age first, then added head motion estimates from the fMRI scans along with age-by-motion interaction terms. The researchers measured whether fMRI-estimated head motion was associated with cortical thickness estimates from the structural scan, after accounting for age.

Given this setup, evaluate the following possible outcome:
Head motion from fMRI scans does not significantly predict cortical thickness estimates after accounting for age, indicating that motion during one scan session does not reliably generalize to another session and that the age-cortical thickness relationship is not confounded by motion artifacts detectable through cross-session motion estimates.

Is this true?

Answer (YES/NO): NO